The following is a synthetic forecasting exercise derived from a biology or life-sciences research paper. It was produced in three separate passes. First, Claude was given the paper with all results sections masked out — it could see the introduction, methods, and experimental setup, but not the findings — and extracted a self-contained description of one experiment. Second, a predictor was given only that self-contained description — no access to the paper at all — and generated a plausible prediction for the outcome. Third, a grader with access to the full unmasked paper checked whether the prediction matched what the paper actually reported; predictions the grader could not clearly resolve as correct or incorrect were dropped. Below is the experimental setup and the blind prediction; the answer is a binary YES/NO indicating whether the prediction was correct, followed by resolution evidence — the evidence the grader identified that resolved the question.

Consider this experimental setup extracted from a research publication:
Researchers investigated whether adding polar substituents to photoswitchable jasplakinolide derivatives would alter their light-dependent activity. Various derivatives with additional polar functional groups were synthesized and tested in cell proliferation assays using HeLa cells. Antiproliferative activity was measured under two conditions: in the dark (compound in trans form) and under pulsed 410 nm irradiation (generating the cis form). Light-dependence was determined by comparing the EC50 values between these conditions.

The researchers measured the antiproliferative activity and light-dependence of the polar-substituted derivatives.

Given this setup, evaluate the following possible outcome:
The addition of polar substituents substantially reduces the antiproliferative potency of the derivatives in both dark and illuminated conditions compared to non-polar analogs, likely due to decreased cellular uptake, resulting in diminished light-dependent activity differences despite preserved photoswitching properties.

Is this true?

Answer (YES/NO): NO